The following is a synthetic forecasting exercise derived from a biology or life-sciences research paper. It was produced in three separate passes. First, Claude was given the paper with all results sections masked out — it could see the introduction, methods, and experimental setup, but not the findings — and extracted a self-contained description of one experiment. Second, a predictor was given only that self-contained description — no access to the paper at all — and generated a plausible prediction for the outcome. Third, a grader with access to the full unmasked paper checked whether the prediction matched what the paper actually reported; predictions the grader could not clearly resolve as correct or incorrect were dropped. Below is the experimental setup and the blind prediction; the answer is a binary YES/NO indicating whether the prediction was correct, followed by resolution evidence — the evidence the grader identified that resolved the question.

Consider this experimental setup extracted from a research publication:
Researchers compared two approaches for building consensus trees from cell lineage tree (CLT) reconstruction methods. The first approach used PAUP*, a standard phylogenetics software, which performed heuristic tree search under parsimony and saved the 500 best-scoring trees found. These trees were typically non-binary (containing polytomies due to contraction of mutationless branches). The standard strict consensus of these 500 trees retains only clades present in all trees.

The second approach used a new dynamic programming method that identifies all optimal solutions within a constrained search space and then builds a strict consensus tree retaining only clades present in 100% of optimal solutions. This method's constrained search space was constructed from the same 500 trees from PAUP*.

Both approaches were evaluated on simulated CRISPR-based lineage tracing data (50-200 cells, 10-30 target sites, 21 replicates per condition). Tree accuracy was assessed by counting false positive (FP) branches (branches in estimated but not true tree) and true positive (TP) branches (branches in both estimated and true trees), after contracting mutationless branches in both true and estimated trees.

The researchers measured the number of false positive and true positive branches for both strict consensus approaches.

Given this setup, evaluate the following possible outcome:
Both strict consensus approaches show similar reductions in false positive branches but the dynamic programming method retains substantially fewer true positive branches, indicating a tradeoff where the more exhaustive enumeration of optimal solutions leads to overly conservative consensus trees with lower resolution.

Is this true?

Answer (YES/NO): NO